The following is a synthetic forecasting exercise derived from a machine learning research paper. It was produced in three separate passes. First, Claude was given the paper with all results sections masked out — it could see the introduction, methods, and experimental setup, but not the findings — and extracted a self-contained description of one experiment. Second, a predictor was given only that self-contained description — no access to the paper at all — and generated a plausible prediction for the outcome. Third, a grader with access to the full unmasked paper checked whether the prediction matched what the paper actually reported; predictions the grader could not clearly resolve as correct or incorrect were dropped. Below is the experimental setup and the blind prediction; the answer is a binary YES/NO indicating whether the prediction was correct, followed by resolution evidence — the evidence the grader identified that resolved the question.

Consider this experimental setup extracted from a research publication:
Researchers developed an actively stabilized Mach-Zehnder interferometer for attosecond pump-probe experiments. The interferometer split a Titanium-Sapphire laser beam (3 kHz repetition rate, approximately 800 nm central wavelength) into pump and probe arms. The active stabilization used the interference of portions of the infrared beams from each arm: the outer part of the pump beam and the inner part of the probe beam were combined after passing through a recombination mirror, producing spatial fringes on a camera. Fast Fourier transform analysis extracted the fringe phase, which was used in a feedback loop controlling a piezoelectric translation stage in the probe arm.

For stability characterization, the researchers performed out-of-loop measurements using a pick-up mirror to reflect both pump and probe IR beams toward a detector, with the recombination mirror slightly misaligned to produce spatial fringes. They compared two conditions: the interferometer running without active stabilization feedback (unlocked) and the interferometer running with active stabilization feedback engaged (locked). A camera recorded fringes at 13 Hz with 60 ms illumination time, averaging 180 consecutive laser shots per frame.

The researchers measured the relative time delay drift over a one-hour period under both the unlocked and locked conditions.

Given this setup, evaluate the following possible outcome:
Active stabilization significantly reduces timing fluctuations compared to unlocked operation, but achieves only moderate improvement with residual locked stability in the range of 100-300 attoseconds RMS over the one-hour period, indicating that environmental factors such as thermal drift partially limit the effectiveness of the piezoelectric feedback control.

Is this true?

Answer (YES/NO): NO